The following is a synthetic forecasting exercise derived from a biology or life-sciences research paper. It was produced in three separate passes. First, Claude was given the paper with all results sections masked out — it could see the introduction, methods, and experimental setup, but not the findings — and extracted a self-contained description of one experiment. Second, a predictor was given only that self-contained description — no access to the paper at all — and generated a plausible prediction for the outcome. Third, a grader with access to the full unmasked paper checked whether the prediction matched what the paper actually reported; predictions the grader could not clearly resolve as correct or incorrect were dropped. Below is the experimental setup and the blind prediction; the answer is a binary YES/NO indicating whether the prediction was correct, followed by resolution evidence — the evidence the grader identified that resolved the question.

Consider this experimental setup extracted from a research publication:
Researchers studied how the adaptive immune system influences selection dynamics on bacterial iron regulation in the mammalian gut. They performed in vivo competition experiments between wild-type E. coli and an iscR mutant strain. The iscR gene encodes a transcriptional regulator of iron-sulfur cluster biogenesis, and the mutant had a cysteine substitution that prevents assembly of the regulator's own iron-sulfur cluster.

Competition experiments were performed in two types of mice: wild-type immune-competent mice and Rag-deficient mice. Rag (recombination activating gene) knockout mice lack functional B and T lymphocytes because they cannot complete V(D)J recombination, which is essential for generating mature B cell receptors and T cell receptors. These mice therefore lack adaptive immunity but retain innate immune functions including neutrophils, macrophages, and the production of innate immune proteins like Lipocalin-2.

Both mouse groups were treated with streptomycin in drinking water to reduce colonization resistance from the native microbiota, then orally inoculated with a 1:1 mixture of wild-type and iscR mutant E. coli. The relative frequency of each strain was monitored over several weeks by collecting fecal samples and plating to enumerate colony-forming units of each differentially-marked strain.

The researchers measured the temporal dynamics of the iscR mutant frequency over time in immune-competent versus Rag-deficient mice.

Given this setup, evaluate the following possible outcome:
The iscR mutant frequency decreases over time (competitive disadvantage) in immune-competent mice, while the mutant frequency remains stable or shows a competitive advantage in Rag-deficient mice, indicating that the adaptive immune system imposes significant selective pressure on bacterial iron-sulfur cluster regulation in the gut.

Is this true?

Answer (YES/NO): NO